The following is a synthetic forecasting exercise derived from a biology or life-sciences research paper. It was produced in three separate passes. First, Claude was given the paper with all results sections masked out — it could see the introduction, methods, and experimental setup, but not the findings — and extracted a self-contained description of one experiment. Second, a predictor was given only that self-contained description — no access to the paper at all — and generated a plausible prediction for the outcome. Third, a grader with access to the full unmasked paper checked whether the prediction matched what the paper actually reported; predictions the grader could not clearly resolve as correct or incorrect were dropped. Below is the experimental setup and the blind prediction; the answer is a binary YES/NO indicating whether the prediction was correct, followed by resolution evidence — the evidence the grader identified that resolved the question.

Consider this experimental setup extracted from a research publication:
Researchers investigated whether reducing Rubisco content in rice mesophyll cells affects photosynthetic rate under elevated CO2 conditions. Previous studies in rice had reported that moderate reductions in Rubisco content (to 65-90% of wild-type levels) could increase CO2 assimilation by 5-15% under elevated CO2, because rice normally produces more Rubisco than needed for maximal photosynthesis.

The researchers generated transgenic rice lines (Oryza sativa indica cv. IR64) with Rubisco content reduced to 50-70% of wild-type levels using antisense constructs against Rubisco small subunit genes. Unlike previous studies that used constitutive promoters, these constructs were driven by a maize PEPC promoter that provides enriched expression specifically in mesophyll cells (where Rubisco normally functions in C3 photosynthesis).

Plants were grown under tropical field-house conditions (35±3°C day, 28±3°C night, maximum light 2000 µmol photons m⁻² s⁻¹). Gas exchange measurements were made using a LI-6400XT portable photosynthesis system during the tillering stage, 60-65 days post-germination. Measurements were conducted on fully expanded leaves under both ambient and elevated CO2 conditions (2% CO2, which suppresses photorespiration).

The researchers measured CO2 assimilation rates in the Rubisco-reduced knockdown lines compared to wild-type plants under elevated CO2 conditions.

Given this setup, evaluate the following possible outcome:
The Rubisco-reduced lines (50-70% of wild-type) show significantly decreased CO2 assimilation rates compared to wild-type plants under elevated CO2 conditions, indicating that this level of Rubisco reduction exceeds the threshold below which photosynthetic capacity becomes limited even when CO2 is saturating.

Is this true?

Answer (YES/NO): YES